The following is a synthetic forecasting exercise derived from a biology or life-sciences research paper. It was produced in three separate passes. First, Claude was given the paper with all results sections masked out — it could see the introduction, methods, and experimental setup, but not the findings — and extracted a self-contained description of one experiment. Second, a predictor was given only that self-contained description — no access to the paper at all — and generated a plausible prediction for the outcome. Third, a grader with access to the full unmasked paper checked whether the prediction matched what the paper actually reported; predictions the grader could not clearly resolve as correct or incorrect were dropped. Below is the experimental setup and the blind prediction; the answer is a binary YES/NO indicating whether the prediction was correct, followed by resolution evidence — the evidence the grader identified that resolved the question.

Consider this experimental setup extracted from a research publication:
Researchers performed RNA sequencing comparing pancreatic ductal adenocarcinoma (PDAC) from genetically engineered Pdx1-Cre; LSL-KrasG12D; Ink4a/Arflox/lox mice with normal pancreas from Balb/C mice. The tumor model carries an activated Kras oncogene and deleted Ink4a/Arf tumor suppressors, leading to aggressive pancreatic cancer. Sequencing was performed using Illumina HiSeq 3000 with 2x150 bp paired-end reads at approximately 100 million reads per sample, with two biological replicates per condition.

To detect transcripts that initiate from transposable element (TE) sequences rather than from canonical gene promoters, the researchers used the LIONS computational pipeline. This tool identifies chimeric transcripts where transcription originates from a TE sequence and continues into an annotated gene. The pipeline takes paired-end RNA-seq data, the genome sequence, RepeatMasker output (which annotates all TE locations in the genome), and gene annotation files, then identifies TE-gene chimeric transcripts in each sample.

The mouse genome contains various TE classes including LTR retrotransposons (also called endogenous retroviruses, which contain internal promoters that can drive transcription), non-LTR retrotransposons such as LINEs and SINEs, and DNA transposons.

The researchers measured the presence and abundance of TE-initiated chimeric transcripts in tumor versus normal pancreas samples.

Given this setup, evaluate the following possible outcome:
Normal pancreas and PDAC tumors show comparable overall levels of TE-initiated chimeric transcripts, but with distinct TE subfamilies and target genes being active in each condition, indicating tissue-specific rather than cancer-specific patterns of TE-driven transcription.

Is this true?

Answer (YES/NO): NO